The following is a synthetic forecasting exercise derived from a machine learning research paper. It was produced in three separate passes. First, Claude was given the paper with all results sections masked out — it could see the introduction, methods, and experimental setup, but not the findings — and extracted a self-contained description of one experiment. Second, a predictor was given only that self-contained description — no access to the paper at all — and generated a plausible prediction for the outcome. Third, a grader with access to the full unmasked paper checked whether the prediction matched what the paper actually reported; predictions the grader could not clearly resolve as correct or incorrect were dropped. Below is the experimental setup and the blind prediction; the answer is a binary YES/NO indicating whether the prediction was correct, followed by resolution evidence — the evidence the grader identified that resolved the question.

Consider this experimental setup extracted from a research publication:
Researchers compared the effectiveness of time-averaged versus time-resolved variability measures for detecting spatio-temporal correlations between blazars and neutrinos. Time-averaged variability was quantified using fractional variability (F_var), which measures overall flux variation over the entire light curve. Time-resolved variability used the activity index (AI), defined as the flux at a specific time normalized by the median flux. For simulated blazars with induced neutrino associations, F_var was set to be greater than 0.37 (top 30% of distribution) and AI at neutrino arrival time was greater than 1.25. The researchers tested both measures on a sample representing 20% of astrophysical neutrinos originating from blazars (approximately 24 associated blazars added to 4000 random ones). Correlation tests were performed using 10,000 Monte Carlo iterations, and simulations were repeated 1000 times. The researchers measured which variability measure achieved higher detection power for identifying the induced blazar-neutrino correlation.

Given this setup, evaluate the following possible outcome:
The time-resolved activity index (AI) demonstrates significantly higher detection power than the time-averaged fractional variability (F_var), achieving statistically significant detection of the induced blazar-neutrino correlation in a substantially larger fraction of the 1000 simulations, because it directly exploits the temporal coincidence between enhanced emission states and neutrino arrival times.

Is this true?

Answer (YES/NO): YES